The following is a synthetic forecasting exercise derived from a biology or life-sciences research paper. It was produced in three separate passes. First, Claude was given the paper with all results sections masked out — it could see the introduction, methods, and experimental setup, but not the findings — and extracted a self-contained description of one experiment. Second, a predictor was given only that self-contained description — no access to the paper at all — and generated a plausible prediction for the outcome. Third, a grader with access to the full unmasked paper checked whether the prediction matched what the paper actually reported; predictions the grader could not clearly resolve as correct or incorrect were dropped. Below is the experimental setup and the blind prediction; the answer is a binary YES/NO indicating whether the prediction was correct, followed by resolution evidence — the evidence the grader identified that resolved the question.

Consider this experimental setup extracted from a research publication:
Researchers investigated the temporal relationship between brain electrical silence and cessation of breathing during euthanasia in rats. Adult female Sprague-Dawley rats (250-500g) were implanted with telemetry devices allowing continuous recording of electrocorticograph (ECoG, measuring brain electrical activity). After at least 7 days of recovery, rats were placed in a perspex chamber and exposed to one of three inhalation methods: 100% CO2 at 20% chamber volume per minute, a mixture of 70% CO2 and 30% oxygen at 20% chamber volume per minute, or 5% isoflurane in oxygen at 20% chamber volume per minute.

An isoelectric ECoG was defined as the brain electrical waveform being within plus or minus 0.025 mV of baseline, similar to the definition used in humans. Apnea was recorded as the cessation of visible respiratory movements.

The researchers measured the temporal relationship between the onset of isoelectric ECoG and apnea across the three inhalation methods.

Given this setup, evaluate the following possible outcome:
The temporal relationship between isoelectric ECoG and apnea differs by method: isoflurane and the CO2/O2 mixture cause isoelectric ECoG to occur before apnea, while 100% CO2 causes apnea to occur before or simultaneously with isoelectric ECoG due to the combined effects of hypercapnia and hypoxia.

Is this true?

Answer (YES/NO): NO